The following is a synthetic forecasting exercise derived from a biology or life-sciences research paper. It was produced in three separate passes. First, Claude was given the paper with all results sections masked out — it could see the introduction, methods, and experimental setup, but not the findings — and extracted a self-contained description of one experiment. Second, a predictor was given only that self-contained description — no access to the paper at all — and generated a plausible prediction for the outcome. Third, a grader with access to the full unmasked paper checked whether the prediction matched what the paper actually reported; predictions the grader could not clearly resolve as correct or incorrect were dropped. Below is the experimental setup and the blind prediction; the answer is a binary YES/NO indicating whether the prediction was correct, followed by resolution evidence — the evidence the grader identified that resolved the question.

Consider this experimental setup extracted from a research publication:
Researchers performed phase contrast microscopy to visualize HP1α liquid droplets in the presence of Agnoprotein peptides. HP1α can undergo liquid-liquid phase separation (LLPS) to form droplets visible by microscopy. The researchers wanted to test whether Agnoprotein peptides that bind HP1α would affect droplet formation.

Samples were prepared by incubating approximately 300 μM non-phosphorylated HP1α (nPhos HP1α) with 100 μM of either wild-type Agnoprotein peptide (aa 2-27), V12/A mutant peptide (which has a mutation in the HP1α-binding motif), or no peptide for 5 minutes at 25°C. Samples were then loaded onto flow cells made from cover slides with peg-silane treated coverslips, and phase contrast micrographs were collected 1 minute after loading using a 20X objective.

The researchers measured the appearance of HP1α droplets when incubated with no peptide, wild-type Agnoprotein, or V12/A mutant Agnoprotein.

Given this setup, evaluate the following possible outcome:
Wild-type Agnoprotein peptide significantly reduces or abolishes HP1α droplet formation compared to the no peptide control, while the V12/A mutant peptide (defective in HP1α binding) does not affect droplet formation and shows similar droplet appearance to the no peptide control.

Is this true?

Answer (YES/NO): NO